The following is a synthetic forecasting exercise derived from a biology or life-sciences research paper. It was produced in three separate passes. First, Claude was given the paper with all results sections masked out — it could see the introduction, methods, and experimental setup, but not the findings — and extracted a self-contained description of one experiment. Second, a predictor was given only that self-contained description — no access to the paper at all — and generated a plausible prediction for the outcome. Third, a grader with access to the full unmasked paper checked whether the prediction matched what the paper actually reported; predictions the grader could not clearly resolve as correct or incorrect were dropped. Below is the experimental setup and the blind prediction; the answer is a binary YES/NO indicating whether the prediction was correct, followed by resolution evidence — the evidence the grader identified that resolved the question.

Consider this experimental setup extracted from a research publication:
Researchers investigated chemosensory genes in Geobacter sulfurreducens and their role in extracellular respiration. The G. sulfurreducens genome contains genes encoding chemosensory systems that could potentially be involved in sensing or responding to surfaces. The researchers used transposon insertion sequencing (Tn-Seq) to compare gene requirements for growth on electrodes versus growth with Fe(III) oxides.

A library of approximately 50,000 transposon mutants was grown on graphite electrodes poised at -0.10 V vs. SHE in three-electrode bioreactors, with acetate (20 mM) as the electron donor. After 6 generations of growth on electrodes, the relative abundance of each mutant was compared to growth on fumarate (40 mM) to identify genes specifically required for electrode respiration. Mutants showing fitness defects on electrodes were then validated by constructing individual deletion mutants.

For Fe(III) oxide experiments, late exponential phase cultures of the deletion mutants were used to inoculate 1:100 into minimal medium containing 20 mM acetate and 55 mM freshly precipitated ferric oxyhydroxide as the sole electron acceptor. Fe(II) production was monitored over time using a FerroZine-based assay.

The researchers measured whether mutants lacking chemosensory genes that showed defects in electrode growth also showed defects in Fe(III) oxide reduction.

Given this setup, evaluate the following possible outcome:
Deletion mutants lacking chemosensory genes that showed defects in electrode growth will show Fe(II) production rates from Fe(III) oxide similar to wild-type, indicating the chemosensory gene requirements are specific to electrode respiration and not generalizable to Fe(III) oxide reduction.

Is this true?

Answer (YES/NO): YES